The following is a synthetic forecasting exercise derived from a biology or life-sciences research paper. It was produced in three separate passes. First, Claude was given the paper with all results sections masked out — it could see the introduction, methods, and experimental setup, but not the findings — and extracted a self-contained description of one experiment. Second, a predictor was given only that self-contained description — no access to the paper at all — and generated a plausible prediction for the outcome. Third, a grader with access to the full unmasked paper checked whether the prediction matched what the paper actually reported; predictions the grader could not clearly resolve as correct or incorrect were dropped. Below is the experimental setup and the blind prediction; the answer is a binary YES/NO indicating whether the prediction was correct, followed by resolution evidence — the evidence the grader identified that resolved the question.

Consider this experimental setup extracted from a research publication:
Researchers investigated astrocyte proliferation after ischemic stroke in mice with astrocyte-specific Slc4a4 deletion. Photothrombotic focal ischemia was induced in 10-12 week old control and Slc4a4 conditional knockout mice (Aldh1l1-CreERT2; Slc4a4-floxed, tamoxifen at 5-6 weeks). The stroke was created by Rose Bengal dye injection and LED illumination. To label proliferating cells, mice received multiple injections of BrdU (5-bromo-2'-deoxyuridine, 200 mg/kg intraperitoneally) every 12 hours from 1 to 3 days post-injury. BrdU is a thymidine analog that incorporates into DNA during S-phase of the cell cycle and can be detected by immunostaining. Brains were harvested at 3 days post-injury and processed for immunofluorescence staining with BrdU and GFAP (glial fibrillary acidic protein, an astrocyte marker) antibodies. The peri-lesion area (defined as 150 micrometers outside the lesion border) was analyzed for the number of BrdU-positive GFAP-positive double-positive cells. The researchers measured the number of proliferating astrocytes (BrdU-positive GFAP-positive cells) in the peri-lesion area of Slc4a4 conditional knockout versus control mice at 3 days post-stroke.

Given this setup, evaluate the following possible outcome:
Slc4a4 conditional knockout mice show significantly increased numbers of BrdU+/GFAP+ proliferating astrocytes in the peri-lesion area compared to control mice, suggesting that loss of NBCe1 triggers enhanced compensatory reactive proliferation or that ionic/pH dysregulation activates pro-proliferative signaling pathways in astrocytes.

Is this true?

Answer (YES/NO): NO